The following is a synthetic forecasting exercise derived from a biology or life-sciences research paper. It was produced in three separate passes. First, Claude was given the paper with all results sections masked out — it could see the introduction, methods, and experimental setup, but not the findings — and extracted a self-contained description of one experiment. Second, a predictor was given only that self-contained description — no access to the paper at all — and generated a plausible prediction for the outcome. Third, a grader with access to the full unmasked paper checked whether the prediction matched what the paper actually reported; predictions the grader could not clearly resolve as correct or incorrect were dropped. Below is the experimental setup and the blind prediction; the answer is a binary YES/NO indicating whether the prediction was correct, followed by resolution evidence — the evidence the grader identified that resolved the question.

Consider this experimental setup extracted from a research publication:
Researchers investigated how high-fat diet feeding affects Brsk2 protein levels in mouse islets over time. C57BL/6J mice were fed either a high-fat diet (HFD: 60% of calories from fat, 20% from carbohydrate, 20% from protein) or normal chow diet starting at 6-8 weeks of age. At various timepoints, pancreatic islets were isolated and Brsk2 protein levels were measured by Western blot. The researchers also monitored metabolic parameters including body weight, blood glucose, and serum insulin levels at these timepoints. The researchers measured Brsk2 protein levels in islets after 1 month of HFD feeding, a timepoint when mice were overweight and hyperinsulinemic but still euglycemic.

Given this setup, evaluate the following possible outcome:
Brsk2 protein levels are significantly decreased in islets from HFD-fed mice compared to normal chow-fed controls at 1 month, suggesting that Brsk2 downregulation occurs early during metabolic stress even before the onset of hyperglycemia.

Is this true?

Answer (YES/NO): NO